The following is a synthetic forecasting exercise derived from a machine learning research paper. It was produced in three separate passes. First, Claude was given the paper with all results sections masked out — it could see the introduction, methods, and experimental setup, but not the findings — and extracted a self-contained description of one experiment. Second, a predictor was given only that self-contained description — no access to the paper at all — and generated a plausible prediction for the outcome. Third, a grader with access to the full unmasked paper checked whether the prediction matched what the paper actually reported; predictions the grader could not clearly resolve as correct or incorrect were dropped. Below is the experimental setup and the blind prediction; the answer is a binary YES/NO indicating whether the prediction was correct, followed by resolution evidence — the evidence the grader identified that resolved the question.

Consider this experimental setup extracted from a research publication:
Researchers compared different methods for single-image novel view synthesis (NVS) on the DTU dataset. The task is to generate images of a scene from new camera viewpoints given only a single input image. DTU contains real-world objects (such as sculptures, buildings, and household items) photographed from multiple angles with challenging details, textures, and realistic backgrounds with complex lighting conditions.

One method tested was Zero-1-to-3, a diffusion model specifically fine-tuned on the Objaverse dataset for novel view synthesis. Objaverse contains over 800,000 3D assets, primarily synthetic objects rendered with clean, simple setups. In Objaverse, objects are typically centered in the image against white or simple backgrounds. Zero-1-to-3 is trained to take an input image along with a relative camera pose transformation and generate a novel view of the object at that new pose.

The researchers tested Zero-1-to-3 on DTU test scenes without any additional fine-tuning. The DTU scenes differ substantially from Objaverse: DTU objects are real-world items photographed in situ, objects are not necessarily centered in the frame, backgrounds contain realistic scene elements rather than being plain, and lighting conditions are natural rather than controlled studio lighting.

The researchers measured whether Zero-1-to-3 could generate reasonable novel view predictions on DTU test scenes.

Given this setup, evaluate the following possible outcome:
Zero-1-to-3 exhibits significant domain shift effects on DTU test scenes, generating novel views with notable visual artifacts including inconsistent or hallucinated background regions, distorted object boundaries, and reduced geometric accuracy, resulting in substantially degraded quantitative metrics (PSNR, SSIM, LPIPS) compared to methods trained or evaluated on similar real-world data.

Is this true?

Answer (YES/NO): NO